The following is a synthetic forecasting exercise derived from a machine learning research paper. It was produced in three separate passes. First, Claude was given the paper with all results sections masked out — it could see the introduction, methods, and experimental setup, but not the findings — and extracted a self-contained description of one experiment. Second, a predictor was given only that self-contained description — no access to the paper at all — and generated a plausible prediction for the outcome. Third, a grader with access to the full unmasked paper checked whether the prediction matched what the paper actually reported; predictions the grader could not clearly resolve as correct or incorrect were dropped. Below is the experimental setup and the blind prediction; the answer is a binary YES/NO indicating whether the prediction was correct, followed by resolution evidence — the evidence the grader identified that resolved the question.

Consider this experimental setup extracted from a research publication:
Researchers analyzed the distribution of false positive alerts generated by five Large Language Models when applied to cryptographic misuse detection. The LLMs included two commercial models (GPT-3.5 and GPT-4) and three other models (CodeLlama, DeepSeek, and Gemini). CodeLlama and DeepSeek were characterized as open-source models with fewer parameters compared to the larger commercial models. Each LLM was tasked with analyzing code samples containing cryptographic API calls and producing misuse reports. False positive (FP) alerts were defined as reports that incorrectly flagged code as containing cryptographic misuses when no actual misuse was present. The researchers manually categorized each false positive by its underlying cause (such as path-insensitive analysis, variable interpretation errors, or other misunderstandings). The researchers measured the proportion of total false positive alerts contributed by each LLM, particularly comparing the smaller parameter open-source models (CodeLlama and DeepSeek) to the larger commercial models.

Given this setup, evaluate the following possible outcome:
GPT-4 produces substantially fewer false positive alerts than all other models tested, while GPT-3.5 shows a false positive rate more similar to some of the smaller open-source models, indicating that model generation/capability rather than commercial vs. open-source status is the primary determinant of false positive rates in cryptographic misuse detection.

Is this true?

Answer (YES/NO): NO